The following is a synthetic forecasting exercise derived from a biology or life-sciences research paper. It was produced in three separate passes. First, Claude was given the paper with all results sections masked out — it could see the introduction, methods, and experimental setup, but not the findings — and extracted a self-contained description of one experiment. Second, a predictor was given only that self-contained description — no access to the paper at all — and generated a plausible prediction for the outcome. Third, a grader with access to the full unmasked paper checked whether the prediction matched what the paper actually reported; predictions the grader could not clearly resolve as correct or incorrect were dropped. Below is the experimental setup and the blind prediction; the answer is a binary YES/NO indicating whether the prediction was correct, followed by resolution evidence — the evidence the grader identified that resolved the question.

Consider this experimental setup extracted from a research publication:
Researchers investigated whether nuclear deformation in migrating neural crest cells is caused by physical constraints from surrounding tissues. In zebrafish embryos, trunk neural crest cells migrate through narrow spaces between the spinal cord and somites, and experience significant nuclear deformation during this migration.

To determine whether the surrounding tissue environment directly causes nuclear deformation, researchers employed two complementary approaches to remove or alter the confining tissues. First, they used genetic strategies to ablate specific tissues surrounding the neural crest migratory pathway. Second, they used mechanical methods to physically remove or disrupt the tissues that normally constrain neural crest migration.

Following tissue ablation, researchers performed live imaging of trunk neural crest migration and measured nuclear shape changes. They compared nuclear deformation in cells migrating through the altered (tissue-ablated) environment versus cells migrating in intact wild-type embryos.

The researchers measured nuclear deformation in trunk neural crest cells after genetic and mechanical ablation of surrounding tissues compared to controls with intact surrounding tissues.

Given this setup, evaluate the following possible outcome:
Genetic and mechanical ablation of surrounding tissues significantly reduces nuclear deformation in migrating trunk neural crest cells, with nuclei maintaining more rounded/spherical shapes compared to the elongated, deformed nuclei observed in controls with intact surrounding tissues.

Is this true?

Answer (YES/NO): YES